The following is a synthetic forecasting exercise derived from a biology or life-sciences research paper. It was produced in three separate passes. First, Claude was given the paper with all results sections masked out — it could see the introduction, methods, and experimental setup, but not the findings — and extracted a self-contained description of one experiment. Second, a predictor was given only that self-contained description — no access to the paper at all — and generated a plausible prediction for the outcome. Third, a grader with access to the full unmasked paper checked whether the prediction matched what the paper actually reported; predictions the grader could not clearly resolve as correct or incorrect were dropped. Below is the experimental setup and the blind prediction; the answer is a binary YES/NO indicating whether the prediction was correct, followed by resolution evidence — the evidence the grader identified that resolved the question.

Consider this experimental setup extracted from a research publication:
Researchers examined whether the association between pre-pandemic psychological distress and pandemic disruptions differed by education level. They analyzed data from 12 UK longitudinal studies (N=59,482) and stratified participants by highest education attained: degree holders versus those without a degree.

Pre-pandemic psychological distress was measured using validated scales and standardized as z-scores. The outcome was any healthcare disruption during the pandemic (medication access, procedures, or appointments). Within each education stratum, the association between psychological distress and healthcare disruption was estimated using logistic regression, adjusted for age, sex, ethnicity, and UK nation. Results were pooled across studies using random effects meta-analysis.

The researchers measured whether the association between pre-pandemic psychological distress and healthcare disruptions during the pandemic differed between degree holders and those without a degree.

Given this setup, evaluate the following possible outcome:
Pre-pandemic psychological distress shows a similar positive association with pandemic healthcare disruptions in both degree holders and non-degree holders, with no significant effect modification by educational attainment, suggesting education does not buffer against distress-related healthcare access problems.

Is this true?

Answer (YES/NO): YES